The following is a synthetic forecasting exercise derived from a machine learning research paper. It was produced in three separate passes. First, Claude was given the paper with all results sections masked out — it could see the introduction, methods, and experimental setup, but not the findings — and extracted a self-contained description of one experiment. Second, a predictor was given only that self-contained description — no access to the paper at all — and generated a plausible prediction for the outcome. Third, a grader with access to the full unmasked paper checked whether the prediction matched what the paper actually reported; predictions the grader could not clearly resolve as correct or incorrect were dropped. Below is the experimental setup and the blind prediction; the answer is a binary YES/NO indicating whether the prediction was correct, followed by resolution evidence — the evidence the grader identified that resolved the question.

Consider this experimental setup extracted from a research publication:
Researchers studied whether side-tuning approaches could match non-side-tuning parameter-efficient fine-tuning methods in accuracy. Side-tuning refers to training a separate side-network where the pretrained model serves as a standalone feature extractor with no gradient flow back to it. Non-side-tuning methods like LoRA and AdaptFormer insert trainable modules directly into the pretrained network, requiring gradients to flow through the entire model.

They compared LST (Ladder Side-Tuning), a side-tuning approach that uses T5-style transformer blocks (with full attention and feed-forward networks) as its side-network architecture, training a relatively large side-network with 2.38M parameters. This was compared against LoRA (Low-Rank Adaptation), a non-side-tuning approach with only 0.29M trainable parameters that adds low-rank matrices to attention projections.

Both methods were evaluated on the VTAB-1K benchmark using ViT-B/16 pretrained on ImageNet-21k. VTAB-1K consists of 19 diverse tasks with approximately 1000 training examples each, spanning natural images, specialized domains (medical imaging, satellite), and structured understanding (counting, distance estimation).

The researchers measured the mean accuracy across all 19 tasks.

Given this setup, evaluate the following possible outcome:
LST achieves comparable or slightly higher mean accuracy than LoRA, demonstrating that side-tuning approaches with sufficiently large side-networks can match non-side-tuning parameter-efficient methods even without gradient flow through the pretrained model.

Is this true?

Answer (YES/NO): NO